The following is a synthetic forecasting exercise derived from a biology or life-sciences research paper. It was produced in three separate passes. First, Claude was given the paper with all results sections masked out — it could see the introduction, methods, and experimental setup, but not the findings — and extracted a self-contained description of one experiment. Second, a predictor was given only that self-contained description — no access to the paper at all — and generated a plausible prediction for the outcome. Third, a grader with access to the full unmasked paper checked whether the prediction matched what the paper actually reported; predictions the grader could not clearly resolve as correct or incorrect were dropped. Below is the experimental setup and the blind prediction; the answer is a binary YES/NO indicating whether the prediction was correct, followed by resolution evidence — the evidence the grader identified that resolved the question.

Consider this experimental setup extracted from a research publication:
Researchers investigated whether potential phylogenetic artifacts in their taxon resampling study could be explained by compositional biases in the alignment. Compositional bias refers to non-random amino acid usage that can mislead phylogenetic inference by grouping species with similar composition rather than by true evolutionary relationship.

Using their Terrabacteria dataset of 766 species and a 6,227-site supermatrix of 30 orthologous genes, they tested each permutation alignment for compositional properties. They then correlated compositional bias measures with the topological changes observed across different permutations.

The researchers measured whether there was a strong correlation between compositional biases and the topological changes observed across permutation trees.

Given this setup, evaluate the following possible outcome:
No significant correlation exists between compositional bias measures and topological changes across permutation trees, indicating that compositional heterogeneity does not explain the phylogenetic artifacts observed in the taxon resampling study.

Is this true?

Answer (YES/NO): YES